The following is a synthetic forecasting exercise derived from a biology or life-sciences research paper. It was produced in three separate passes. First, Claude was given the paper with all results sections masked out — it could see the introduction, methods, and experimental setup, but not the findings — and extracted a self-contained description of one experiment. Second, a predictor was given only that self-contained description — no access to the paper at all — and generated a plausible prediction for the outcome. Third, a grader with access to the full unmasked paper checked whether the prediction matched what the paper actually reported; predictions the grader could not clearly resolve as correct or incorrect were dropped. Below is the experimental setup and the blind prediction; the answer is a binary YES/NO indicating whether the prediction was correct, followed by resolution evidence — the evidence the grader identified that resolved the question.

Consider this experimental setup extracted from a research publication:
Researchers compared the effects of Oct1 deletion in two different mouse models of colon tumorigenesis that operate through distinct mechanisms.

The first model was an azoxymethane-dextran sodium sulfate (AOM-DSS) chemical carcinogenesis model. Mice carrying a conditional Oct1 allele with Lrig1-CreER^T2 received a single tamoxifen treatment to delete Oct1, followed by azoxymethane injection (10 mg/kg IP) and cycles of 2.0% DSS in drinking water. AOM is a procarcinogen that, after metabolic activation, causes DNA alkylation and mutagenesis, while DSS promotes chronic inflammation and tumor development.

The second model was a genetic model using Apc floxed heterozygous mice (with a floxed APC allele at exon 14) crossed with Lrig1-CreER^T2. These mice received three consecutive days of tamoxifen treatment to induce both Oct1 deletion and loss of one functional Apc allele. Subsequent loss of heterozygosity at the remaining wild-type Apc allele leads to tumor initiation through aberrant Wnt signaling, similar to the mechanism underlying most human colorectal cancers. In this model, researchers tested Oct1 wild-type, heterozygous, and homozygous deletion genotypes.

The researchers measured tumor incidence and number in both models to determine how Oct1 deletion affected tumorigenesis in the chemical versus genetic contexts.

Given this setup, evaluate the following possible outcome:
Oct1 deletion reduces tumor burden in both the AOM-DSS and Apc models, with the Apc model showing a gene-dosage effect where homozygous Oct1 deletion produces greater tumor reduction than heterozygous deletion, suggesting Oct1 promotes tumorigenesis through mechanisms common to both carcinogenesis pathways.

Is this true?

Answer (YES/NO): NO